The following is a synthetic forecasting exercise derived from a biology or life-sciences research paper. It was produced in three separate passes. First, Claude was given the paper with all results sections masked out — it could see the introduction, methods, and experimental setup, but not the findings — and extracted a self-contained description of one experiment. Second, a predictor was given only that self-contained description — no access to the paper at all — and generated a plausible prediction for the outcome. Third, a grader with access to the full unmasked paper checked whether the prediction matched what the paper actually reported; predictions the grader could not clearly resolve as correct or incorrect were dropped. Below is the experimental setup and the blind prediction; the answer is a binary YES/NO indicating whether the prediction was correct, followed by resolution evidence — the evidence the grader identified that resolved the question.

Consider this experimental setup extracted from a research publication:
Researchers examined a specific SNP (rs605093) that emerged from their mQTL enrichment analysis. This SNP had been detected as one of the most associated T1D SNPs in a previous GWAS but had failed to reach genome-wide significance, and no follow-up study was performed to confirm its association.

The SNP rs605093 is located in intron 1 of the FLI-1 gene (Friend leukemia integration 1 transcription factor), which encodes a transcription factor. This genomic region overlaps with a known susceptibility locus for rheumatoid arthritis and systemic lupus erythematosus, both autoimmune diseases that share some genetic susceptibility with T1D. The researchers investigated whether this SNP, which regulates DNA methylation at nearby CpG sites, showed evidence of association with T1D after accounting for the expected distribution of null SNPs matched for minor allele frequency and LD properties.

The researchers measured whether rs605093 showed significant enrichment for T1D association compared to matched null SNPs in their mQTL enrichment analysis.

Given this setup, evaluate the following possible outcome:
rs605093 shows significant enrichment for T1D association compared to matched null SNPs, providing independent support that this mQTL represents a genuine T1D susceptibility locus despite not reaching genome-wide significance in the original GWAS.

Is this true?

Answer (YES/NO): YES